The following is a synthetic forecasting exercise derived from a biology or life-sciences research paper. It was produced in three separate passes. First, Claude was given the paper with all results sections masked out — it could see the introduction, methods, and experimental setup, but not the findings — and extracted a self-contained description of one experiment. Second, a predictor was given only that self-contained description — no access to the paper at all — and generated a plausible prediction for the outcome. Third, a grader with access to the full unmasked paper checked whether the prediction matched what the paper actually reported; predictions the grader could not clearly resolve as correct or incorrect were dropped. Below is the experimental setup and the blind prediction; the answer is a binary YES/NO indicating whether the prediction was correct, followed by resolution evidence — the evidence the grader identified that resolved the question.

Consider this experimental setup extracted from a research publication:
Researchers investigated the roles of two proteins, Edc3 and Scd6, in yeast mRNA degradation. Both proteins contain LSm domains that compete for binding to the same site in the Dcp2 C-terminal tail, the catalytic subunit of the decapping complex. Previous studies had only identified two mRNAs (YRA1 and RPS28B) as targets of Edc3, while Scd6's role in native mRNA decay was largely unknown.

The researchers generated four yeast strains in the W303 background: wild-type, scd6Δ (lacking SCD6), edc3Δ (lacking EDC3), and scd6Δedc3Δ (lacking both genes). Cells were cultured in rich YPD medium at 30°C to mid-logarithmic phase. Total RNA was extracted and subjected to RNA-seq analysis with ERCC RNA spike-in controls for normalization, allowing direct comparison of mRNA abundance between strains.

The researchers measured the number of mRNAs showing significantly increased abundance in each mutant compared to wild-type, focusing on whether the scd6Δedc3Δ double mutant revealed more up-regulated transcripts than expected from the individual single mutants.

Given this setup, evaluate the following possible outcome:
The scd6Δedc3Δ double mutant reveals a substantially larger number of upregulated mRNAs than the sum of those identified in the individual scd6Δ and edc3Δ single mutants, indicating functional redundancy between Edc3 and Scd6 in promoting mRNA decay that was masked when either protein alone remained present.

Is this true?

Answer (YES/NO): YES